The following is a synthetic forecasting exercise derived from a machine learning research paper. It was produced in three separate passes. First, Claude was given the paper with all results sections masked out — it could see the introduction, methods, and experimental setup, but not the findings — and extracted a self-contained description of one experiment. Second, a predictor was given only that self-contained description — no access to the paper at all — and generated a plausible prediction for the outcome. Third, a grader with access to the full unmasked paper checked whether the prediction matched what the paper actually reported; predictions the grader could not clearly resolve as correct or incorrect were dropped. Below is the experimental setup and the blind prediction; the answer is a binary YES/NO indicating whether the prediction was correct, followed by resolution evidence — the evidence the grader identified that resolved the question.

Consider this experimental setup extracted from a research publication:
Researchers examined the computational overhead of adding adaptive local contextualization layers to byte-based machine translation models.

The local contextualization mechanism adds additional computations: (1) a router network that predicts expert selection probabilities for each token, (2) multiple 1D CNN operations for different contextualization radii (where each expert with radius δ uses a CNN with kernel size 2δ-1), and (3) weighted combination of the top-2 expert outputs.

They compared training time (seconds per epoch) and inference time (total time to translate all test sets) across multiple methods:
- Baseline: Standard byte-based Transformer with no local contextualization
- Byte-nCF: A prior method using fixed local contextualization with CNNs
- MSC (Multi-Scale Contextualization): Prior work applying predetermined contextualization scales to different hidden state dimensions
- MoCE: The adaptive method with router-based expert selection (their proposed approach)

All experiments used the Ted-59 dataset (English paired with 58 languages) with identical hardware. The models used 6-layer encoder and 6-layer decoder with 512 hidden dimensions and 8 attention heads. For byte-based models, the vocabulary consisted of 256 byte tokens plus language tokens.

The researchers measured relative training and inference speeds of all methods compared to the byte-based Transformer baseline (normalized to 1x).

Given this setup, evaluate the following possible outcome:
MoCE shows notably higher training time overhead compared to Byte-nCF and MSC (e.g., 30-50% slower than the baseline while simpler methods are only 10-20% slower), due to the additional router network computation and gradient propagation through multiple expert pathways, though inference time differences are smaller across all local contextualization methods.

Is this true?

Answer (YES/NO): NO